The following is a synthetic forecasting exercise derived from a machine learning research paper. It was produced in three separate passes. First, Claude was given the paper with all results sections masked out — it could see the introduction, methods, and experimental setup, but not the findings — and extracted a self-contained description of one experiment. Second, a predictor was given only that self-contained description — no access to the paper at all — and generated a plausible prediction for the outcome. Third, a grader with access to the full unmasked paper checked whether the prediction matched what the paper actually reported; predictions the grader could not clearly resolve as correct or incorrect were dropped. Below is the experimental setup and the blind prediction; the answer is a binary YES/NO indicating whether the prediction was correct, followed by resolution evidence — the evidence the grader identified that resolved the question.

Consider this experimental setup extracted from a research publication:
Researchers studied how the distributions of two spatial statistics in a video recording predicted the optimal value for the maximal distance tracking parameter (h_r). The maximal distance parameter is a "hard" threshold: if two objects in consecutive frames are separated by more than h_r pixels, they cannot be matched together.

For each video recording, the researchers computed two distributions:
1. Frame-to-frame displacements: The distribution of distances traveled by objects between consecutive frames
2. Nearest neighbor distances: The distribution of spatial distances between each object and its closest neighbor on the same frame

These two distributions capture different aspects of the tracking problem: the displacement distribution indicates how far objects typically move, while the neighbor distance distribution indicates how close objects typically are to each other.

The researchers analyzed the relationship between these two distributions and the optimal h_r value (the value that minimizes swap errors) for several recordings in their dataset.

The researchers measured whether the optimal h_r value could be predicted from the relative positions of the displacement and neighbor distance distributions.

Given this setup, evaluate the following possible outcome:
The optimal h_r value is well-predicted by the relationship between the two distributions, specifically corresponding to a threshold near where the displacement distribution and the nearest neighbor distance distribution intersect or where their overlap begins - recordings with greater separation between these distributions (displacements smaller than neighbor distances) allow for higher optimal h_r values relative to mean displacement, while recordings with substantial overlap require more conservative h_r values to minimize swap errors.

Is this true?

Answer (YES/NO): YES